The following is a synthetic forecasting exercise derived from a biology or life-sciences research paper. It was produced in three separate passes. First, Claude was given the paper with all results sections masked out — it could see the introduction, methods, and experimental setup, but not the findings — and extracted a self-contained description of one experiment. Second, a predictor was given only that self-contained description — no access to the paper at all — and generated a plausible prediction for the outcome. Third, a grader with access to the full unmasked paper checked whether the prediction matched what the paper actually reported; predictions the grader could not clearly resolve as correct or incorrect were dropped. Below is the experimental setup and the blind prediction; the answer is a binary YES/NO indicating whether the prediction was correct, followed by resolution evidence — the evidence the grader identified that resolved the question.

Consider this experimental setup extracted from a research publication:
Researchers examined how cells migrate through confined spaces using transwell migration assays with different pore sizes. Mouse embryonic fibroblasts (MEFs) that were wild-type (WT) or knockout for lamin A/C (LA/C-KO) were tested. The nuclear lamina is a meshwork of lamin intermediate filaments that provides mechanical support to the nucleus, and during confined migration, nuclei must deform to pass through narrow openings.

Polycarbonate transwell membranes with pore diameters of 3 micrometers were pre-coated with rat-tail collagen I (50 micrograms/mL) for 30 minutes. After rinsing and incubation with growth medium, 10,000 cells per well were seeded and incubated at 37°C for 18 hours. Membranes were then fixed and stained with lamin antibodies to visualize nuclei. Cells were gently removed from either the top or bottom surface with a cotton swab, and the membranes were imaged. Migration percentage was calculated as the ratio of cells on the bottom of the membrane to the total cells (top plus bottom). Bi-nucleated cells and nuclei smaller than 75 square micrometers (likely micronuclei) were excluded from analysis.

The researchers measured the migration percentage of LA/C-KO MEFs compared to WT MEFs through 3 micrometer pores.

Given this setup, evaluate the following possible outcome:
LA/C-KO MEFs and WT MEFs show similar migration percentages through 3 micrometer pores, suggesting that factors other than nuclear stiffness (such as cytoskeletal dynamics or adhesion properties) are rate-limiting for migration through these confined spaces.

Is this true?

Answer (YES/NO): NO